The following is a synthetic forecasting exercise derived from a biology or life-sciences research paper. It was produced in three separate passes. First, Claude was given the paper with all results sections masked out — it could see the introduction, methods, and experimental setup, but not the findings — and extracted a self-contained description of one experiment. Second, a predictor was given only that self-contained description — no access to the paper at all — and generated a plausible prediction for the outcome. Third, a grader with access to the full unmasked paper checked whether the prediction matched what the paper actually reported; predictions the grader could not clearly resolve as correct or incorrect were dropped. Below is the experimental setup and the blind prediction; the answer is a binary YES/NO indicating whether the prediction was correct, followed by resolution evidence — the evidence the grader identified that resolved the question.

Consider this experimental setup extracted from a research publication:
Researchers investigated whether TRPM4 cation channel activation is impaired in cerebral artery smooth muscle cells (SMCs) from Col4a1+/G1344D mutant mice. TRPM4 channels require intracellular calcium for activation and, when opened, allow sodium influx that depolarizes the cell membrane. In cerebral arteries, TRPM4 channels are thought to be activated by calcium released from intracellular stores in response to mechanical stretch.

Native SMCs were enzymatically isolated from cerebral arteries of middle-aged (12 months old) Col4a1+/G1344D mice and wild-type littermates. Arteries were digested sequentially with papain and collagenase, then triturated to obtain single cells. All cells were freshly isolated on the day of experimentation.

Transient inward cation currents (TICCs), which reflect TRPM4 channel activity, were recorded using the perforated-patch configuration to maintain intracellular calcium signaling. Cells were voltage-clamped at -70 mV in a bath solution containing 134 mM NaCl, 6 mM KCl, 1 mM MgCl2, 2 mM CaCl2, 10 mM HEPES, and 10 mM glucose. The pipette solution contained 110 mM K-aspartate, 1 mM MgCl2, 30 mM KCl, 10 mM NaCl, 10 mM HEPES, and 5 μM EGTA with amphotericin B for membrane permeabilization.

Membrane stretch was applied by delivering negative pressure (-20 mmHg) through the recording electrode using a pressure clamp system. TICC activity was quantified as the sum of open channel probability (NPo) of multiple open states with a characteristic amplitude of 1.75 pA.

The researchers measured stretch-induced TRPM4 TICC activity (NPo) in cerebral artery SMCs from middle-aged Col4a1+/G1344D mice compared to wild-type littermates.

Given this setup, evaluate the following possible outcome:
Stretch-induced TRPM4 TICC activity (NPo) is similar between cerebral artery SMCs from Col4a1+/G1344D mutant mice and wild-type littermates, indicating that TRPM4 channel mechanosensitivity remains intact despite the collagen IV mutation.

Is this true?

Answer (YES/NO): NO